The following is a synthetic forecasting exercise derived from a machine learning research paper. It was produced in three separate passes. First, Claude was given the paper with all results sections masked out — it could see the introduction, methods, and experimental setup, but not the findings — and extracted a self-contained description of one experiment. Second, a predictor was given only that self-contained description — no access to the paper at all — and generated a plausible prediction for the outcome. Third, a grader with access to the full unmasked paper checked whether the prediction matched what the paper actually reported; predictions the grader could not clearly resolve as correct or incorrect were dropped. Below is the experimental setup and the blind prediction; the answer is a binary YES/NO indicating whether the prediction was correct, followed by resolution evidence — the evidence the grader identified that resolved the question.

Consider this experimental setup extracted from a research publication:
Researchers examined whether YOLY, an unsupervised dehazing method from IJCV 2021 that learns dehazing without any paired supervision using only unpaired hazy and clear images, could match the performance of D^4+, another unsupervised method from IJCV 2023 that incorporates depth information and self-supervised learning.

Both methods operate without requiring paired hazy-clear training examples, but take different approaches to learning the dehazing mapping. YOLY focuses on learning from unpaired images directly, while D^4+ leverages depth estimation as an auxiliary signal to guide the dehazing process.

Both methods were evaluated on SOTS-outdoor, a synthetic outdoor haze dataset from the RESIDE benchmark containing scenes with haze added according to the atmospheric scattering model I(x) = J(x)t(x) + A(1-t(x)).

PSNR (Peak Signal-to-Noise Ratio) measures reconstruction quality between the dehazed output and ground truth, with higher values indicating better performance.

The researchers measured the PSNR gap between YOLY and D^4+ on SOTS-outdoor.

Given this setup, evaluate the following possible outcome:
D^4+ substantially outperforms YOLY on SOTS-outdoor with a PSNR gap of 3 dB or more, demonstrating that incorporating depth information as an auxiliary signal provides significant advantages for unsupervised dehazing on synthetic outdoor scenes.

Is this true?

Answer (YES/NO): YES